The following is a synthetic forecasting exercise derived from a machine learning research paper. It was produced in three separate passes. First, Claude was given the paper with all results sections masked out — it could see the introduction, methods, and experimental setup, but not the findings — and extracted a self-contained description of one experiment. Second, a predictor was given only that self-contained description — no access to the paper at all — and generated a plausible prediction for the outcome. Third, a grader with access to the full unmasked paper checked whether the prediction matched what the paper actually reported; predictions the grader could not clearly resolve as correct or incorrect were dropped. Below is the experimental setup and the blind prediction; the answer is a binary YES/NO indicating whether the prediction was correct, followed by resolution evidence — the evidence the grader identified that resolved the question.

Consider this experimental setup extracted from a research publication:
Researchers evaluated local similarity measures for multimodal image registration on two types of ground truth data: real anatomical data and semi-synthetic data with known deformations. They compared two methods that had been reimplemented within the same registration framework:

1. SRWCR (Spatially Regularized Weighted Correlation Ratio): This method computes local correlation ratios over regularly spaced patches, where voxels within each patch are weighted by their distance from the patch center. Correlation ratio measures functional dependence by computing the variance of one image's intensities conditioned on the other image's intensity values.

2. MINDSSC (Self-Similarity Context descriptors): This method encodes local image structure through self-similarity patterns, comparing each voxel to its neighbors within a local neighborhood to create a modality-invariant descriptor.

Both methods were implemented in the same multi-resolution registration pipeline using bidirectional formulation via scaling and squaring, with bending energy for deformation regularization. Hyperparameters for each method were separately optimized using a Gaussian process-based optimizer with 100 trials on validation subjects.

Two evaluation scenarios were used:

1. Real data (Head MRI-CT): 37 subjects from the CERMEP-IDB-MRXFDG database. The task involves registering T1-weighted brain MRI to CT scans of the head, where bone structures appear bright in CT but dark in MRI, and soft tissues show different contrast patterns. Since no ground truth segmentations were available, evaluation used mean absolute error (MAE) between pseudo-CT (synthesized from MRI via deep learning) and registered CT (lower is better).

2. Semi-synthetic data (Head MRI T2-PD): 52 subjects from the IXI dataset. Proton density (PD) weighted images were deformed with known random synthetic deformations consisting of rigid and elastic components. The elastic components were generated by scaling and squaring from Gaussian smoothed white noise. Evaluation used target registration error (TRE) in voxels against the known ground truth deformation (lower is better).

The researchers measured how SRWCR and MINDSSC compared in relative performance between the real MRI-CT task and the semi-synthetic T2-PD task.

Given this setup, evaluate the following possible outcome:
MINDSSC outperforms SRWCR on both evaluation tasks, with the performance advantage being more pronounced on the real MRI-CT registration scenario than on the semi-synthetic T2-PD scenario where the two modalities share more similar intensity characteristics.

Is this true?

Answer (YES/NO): NO